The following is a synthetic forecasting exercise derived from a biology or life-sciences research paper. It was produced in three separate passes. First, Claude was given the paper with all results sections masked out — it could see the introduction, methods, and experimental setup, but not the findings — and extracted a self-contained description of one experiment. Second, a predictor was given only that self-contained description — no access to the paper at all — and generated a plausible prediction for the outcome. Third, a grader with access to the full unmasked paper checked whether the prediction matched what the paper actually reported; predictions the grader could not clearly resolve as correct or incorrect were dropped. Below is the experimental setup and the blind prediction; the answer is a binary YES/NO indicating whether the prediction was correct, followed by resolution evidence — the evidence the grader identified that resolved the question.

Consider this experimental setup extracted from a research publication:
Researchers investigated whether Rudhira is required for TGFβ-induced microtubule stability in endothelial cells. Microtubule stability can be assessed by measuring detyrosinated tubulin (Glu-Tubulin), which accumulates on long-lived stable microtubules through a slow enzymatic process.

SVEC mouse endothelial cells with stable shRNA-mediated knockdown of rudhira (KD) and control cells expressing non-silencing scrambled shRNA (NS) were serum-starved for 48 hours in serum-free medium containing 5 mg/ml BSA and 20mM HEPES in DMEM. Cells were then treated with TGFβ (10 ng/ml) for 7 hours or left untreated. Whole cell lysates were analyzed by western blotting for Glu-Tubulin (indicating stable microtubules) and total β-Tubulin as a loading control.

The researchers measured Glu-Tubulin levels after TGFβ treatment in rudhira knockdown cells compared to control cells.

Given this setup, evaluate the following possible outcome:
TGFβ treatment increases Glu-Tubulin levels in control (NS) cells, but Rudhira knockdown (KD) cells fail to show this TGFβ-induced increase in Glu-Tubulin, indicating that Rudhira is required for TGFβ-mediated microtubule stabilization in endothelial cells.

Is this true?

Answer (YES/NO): YES